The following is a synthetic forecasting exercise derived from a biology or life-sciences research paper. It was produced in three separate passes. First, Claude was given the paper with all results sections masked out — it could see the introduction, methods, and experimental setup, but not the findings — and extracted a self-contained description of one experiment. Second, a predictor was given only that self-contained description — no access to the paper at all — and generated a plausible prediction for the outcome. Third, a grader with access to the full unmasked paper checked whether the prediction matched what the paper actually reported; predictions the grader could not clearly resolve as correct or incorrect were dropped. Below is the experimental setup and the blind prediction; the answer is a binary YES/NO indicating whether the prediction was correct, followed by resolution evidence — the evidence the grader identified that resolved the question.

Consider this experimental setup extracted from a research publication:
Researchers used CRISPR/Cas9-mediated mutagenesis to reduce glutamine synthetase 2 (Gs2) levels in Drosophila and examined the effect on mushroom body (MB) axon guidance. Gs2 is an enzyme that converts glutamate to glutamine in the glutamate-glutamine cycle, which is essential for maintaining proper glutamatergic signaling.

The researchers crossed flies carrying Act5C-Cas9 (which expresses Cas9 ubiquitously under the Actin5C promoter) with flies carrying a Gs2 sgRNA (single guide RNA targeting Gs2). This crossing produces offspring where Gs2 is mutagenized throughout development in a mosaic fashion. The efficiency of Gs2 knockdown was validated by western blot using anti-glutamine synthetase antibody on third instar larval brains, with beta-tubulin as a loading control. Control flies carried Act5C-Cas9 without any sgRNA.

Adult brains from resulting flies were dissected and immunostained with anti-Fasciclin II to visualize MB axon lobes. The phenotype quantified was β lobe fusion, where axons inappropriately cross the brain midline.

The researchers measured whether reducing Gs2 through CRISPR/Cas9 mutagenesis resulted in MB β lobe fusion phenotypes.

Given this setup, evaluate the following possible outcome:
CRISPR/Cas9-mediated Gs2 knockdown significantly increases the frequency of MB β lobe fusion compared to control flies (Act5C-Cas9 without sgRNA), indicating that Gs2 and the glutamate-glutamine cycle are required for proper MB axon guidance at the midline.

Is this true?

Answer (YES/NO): YES